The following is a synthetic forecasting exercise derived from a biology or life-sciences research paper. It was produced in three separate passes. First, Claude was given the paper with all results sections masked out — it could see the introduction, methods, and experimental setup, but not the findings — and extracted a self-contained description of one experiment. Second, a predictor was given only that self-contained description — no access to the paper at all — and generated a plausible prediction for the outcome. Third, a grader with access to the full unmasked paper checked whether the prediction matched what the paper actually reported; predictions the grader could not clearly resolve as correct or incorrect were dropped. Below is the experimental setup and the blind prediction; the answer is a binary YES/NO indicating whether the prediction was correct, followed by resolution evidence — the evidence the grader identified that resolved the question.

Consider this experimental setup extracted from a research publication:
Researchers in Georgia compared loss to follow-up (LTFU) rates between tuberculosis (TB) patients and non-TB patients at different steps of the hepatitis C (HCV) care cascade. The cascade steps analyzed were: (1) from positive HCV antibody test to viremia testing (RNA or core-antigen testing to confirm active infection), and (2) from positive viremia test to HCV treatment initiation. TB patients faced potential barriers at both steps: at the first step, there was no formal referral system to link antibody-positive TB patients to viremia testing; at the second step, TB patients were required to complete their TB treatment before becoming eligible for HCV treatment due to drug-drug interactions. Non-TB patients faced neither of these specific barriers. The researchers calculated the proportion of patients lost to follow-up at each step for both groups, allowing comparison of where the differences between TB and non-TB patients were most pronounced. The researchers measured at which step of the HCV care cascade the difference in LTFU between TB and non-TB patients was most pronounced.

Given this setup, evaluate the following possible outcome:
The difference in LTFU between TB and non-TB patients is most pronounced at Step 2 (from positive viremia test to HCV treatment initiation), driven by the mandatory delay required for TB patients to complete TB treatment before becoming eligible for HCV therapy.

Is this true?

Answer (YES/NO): YES